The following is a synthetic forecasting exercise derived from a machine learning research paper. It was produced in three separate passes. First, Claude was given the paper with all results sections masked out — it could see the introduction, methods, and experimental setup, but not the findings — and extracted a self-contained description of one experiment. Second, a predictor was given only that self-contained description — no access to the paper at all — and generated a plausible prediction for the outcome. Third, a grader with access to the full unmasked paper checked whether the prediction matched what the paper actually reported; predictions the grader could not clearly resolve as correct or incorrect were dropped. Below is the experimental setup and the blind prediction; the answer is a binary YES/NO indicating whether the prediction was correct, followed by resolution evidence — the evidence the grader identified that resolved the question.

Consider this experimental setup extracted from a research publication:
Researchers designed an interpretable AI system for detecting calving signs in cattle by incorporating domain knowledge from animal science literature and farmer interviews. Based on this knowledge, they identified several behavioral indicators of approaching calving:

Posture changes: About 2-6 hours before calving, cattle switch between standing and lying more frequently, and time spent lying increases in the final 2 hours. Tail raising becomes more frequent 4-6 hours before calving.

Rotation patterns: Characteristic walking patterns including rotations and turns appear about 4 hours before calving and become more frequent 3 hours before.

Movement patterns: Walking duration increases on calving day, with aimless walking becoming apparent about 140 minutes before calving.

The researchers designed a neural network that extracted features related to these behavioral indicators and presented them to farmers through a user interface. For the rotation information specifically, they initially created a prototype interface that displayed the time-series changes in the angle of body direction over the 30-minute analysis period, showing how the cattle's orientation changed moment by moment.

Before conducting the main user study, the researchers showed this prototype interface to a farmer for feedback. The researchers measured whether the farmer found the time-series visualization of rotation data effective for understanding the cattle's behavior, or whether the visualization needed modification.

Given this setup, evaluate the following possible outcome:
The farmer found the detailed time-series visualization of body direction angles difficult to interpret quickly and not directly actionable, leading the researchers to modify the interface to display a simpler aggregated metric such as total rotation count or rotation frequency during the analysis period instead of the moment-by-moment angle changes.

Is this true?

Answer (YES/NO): NO